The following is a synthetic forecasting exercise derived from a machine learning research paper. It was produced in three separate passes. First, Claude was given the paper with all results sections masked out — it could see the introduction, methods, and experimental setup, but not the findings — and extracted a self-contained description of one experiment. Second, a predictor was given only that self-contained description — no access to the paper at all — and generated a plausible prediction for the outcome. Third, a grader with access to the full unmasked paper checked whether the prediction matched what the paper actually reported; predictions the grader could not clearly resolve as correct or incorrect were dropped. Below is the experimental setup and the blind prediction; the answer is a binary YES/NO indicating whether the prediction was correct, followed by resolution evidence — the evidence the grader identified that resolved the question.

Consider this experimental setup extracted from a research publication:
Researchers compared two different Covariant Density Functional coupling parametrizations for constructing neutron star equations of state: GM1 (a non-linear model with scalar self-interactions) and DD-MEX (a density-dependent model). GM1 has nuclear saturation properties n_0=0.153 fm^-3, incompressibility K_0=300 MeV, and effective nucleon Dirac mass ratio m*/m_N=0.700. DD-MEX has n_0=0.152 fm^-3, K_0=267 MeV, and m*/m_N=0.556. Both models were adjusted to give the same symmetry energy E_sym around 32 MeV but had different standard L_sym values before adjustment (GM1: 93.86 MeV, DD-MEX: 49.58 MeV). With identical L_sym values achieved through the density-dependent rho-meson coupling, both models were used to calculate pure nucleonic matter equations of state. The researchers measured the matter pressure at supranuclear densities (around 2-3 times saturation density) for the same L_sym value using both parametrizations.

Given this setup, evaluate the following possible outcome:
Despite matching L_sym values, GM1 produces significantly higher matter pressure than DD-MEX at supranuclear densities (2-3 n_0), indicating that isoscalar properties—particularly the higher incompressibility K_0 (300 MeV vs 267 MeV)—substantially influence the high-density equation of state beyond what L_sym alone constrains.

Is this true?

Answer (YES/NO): NO